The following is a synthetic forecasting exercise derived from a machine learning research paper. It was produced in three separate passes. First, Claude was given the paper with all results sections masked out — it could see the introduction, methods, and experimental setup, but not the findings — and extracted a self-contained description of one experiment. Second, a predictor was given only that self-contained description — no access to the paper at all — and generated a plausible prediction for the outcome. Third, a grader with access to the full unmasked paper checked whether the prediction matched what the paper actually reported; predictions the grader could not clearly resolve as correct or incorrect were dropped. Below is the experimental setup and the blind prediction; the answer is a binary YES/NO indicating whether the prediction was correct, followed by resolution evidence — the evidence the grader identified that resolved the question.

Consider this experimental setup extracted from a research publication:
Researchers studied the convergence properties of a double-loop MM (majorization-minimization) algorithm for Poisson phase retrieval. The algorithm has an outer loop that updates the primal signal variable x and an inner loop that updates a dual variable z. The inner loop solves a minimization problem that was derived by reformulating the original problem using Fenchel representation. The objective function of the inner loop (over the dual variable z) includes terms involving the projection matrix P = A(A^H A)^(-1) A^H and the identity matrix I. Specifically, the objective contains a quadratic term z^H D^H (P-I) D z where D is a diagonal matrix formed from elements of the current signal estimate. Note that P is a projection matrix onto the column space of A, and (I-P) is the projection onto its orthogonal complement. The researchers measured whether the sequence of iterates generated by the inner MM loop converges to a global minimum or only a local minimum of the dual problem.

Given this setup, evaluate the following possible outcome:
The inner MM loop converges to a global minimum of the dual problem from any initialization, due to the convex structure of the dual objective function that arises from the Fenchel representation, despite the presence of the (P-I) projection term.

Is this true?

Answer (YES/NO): YES